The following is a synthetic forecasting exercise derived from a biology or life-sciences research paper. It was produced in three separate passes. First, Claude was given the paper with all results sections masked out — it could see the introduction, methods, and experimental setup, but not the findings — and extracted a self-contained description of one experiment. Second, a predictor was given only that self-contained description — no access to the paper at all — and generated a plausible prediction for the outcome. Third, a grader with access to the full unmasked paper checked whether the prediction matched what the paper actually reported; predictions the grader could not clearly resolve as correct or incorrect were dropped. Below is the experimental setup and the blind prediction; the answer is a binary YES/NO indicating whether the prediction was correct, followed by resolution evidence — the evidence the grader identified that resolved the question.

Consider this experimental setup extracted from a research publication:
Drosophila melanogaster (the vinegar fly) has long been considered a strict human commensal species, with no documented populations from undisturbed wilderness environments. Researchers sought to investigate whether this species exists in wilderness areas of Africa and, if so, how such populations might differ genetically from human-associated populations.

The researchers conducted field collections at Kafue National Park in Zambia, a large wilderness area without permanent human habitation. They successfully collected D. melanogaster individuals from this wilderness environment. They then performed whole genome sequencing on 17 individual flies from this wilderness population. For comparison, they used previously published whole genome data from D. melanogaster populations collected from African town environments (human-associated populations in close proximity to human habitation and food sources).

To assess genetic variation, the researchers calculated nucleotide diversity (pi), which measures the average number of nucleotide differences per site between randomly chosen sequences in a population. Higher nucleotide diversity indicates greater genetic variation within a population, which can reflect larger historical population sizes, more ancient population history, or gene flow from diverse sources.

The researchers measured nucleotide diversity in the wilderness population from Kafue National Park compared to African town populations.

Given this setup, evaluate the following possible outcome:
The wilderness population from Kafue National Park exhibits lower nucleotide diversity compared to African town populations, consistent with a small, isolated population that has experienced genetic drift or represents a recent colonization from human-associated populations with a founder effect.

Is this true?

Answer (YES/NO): YES